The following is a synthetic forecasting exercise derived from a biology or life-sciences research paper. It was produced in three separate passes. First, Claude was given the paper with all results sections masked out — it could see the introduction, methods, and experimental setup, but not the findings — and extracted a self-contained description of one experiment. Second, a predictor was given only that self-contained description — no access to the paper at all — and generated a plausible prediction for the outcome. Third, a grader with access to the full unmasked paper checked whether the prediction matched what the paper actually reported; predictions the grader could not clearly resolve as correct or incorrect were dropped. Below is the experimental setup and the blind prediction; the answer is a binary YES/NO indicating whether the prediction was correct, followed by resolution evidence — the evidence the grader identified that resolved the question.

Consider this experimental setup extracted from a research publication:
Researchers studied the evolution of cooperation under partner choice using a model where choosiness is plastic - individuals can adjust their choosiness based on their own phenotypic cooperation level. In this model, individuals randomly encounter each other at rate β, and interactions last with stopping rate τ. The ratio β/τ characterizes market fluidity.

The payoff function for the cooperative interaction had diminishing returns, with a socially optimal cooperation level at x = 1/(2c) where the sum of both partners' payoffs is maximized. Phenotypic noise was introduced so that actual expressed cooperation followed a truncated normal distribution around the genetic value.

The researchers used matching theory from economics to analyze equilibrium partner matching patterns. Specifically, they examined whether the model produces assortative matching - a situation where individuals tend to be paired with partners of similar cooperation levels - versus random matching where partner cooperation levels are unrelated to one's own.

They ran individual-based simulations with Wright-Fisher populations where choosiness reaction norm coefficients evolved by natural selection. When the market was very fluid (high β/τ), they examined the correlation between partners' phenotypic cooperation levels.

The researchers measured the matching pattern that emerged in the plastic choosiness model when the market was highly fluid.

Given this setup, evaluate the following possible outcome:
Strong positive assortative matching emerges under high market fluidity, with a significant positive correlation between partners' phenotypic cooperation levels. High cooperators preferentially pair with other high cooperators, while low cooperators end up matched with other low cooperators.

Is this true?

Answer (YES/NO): YES